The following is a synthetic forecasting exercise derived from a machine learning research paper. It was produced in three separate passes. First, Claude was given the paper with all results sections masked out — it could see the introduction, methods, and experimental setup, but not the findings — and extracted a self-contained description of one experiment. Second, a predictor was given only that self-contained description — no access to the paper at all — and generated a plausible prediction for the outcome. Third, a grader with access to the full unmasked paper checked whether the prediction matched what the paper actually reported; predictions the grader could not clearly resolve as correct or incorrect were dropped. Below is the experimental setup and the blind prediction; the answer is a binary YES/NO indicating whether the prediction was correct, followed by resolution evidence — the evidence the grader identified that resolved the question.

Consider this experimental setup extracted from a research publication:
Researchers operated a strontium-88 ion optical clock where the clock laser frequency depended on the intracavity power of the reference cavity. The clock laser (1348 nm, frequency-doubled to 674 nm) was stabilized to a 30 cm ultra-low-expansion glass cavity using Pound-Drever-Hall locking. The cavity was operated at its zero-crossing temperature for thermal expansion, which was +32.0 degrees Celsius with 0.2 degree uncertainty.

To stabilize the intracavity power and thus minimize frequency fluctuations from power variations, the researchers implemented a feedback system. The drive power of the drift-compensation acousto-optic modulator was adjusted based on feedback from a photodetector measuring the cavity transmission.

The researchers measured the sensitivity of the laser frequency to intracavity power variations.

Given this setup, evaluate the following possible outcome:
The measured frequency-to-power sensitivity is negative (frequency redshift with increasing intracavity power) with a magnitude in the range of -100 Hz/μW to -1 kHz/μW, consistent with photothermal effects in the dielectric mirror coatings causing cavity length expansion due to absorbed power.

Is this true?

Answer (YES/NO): NO